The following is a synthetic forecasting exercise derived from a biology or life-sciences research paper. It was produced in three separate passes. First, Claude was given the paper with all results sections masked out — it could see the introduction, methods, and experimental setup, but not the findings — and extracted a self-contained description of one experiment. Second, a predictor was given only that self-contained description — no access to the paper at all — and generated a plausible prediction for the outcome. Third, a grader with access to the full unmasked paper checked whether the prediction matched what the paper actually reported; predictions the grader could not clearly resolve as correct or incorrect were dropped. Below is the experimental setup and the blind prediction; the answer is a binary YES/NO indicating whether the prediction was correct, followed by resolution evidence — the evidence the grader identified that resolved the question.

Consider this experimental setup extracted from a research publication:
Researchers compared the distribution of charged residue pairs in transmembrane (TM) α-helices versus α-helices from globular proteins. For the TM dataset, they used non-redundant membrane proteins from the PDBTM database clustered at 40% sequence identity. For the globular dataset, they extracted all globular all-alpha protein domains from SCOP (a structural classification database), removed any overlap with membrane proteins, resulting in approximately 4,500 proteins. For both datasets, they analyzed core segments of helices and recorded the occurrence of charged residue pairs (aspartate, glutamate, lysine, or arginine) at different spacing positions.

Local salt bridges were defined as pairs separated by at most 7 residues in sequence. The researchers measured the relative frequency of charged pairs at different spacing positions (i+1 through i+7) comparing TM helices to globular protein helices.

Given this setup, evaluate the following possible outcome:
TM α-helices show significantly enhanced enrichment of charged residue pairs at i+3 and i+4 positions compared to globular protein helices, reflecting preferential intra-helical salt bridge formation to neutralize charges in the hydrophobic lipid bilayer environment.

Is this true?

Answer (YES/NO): YES